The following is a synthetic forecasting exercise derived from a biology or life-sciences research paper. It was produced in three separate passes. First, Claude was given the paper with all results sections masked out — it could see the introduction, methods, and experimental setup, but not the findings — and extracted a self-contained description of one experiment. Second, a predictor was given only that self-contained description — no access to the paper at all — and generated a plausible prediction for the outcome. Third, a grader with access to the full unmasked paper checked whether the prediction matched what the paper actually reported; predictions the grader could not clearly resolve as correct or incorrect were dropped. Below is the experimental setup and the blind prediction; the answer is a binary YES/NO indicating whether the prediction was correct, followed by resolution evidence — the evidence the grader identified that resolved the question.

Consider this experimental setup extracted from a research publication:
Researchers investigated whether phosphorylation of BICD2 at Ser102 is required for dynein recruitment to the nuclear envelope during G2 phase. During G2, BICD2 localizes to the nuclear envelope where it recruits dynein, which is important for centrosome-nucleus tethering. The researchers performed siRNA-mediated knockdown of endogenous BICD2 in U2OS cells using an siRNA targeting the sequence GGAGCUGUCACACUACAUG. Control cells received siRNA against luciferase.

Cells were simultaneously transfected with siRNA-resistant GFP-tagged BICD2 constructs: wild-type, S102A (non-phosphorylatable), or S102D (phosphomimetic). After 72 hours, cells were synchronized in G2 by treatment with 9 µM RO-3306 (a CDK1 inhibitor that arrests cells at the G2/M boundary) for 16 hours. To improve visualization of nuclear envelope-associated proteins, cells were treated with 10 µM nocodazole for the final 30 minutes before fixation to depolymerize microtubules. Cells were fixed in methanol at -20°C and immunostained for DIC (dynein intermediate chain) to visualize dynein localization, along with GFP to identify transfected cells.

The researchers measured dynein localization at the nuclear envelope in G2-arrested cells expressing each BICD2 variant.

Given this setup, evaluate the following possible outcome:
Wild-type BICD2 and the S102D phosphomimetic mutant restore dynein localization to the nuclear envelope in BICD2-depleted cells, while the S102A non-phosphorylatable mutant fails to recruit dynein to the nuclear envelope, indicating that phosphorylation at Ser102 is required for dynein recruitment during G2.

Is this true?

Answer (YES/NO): YES